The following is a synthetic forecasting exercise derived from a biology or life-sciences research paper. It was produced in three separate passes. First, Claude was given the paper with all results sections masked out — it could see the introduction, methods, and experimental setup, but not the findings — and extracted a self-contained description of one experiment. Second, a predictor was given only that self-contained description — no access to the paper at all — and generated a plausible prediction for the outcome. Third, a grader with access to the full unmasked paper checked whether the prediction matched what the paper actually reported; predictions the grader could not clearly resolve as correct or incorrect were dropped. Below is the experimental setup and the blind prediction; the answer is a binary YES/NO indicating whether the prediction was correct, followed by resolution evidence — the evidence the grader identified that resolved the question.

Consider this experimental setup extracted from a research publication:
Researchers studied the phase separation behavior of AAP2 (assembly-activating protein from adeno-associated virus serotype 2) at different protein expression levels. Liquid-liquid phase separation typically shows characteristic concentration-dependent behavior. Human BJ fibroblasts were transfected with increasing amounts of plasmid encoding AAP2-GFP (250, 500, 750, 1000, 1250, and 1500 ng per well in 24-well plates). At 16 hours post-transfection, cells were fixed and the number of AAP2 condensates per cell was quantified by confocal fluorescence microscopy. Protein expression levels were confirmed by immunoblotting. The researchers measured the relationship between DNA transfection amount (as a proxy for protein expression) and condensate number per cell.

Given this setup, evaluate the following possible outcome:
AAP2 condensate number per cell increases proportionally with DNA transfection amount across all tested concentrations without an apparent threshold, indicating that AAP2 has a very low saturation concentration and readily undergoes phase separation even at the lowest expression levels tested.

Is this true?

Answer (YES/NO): NO